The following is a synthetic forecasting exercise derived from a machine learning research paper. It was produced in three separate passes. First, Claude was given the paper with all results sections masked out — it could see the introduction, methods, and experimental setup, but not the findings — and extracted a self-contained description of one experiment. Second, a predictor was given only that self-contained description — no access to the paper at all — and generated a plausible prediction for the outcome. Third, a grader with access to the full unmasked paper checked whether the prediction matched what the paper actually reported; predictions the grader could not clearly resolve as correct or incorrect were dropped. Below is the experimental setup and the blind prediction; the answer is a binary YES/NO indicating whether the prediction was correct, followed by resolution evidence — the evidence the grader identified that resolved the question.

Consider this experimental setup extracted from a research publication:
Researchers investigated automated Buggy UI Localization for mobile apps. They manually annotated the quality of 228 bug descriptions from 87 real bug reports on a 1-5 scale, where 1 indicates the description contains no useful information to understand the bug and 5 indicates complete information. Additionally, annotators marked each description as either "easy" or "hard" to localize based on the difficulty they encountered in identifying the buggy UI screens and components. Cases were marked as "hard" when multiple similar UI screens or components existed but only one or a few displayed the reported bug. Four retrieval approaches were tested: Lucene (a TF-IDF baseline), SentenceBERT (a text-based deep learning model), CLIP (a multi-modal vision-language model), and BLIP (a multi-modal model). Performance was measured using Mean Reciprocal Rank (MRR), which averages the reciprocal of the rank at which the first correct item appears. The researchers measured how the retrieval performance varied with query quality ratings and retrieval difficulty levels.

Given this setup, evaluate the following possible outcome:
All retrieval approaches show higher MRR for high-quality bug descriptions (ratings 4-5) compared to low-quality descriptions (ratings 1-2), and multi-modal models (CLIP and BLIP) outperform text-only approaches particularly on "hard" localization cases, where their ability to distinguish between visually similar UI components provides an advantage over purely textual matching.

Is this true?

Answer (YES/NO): NO